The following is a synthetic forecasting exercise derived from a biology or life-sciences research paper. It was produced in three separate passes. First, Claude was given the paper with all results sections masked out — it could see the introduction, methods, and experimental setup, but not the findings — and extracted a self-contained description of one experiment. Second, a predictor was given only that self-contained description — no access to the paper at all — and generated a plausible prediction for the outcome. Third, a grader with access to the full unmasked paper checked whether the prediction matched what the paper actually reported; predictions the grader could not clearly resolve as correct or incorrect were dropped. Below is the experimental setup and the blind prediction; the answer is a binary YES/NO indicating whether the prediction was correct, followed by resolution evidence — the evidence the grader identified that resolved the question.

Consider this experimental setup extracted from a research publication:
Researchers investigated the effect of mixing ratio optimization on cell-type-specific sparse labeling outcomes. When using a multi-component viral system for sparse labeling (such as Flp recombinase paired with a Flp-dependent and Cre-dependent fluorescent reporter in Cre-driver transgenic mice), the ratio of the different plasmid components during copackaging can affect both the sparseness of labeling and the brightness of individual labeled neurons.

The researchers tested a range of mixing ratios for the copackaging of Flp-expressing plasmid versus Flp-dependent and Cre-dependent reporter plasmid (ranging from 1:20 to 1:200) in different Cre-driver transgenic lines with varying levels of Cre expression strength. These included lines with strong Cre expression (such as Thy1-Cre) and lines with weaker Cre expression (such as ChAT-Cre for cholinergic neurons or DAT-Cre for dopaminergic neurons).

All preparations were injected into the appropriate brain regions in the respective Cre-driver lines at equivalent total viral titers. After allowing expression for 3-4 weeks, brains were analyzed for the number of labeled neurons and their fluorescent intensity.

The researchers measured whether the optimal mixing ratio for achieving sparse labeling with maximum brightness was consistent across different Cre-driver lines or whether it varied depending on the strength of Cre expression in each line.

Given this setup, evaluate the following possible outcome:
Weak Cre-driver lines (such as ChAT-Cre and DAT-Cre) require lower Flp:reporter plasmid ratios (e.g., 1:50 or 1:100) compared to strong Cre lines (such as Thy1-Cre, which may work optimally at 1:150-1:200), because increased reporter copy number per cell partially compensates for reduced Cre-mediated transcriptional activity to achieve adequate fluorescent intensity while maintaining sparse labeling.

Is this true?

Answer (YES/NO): NO